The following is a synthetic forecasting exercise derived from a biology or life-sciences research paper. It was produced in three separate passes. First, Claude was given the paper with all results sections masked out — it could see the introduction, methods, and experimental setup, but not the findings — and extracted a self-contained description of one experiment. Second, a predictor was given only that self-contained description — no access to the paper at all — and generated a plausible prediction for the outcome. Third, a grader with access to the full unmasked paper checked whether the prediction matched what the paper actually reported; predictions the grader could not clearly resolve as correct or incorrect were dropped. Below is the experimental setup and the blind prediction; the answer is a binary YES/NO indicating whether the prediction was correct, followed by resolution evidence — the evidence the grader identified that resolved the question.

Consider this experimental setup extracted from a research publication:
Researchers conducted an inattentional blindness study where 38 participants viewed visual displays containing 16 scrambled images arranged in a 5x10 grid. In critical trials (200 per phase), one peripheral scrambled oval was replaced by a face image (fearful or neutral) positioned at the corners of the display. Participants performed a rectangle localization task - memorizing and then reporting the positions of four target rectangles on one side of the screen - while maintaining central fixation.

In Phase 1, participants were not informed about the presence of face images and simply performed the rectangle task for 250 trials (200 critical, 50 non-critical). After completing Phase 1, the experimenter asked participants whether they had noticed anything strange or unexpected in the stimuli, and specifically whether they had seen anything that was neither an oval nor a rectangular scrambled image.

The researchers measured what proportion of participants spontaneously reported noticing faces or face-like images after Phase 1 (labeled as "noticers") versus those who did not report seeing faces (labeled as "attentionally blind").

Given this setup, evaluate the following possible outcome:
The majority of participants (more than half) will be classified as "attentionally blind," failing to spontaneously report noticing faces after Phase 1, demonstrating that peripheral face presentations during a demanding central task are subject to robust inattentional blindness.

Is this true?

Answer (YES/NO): YES